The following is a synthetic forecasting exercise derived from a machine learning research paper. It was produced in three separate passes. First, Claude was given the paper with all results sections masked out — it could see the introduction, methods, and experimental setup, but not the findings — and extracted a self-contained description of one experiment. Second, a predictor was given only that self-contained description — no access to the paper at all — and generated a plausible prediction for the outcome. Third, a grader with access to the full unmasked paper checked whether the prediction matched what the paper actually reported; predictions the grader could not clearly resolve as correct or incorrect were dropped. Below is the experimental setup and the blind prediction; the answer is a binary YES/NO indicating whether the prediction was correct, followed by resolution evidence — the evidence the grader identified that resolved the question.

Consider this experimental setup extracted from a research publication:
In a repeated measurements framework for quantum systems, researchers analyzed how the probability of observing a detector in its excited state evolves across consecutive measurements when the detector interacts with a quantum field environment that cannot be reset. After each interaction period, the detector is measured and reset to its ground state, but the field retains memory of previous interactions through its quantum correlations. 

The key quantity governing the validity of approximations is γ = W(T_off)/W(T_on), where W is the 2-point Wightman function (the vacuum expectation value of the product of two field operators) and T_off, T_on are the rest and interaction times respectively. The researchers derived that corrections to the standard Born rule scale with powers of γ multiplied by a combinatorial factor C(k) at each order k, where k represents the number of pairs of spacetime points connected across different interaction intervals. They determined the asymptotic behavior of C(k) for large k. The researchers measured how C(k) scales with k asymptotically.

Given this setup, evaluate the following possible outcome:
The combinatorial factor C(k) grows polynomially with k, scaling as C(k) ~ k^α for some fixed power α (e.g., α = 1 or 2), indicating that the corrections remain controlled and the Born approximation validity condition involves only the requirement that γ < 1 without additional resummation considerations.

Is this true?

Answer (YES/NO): NO